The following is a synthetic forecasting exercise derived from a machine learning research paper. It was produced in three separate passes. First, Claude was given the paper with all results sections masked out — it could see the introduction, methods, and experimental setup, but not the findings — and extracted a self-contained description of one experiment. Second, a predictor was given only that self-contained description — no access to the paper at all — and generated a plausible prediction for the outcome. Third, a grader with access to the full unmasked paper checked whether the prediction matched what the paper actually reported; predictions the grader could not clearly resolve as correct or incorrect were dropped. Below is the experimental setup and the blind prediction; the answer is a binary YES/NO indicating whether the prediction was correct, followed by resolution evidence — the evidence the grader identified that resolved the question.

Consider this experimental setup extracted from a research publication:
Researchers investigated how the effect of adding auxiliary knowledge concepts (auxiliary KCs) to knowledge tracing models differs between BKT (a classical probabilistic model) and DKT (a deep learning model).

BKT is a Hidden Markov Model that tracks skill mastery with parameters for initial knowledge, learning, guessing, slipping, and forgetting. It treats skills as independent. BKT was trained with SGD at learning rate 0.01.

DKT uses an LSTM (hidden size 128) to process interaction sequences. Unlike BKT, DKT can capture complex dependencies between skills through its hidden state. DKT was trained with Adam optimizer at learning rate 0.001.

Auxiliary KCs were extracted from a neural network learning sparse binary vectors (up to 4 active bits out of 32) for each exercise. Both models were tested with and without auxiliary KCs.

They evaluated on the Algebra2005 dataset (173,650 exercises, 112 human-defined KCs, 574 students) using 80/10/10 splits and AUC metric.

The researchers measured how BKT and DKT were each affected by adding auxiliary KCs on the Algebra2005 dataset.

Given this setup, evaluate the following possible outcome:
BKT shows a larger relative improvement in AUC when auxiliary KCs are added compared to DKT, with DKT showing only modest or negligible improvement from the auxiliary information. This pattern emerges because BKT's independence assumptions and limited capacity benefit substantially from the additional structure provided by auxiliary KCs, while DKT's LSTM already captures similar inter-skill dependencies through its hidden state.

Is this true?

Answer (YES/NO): NO